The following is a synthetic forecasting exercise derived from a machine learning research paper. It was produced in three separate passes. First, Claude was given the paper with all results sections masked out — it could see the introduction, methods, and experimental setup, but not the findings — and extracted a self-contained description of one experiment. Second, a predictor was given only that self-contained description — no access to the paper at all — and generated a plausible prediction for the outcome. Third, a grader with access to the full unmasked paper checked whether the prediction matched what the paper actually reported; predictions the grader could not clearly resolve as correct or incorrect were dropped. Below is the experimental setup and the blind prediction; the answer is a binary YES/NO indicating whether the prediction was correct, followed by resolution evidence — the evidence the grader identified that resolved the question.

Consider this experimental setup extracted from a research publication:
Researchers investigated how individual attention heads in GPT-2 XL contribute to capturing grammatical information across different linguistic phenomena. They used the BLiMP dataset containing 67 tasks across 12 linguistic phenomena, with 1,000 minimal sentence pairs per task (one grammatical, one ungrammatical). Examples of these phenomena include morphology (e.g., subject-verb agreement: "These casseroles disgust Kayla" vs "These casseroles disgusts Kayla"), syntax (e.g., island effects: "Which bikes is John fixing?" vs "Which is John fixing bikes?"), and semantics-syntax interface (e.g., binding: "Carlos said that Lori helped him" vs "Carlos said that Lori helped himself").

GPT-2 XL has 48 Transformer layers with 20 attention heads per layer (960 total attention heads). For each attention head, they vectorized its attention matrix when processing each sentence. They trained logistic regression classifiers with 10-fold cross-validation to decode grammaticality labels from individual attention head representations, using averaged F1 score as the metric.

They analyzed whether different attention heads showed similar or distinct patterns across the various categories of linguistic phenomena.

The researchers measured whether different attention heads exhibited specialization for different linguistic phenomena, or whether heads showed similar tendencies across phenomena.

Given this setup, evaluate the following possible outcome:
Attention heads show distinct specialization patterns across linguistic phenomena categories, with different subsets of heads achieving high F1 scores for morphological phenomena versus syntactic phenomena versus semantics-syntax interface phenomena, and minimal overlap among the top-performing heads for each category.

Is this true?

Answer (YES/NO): NO